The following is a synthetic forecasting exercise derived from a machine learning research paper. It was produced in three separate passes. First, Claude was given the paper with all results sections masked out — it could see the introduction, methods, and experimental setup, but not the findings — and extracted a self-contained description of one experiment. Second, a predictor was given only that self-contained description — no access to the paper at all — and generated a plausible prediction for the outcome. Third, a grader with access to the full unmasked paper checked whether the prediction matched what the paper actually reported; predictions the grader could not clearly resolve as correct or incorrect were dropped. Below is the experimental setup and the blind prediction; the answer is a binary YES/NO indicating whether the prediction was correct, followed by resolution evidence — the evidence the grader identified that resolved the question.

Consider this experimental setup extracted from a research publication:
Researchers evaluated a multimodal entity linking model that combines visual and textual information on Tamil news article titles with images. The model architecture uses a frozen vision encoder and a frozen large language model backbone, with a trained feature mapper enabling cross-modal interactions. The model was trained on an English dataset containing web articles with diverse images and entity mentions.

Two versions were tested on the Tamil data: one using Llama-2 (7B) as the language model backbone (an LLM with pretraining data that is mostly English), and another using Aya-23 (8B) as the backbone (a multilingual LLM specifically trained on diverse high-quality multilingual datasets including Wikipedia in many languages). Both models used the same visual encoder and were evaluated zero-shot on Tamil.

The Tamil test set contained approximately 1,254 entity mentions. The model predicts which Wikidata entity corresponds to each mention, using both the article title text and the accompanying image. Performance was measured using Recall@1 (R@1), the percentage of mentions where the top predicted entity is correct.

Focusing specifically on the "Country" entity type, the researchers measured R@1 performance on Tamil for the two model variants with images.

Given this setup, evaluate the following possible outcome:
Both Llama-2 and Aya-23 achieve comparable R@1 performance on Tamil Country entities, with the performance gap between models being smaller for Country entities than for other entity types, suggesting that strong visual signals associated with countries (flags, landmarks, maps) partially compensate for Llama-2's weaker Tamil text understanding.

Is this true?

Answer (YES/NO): NO